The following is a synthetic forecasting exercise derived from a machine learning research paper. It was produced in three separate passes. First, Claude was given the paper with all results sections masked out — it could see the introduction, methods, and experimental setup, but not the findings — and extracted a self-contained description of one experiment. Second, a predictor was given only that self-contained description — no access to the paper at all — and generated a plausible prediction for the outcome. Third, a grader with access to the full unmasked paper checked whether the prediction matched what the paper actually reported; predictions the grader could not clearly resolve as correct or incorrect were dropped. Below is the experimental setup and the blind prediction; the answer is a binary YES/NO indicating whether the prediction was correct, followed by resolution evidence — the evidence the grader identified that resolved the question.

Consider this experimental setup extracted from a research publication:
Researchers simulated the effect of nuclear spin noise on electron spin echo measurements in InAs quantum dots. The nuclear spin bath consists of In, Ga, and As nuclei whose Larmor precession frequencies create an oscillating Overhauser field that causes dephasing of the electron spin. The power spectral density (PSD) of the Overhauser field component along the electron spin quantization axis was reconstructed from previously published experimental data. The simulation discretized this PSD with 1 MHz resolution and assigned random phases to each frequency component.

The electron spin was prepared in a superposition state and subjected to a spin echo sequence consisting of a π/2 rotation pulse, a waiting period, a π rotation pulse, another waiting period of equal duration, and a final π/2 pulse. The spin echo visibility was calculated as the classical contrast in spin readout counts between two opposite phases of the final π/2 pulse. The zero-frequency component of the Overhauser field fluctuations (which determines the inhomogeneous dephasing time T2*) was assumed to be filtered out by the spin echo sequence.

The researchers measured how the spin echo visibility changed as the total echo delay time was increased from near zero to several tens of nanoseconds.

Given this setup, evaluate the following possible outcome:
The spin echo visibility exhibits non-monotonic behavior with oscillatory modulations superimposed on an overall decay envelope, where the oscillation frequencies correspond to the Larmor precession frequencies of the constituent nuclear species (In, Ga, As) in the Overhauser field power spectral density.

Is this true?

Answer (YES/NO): YES